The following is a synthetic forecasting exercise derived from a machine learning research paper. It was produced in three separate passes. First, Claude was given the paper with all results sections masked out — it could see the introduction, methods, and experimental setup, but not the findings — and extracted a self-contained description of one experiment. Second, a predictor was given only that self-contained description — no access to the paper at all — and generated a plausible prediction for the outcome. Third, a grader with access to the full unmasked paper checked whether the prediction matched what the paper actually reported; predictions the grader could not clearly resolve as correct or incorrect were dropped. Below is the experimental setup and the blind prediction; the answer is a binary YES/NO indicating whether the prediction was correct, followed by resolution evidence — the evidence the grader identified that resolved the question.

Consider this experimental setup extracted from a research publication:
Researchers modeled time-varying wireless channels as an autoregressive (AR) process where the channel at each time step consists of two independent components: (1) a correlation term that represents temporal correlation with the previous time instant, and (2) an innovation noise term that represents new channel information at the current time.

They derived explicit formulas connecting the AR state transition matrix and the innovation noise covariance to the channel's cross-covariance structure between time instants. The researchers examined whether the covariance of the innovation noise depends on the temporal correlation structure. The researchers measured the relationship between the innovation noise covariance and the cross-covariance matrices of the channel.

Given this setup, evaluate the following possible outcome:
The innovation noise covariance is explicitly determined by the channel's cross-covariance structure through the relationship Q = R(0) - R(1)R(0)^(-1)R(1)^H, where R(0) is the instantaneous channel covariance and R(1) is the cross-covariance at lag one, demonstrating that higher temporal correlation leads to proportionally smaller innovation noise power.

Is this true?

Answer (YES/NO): NO